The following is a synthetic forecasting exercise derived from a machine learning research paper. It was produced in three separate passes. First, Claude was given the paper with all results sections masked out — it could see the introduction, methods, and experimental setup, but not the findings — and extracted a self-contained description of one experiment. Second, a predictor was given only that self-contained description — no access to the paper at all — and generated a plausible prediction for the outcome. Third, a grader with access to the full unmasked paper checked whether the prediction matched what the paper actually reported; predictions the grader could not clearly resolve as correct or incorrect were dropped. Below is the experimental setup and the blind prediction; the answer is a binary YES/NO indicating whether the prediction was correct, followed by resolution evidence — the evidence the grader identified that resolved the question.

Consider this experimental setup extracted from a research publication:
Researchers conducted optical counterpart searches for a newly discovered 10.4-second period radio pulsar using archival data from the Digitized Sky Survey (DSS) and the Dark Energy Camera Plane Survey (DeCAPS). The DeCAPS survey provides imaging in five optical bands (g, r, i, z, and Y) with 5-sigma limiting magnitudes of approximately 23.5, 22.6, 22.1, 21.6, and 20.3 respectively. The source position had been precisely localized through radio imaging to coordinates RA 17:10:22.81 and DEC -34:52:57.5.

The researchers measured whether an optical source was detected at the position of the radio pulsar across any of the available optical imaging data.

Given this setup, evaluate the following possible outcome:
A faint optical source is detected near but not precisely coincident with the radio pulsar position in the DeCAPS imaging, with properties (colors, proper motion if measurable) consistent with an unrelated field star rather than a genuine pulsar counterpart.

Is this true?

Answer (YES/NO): NO